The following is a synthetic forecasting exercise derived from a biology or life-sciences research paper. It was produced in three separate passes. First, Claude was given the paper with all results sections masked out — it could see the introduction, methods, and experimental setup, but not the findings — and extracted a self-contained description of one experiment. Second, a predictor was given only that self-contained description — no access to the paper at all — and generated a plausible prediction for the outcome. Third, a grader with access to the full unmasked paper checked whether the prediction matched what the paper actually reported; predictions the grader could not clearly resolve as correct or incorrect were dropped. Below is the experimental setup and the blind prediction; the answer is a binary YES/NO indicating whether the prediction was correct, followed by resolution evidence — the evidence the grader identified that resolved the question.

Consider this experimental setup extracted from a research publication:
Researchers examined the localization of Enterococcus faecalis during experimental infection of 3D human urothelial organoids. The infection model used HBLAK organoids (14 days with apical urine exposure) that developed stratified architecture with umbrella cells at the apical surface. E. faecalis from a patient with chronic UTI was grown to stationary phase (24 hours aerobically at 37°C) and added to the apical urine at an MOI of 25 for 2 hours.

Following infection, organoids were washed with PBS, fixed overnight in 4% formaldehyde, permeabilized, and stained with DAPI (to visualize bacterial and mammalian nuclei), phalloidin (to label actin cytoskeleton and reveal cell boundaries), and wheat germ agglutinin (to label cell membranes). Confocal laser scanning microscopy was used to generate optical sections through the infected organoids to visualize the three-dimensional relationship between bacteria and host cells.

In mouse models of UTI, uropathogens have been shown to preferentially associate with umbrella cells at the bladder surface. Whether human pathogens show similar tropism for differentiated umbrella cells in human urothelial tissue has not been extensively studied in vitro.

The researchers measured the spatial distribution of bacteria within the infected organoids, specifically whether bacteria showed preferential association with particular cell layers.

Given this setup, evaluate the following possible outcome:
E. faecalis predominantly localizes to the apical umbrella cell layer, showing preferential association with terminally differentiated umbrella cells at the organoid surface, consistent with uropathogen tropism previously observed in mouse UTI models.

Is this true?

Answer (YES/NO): NO